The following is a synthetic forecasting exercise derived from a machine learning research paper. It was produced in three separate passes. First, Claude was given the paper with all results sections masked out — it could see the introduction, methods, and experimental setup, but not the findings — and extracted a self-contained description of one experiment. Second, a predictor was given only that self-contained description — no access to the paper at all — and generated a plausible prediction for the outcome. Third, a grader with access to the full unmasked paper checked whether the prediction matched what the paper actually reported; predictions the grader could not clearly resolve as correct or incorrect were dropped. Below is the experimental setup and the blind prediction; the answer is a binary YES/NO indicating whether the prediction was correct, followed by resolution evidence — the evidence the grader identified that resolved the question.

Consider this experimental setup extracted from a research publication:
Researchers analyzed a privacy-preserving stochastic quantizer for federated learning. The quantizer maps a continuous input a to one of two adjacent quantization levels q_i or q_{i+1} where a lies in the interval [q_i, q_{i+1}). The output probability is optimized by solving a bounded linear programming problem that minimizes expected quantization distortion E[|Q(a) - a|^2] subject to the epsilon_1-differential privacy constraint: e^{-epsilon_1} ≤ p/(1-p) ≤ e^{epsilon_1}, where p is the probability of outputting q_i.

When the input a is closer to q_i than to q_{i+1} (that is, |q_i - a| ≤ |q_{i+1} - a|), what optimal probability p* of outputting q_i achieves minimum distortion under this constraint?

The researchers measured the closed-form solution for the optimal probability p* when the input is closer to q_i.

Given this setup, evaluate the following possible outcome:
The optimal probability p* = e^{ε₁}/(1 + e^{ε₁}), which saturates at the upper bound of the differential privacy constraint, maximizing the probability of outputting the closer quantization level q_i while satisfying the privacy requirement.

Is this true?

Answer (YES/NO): YES